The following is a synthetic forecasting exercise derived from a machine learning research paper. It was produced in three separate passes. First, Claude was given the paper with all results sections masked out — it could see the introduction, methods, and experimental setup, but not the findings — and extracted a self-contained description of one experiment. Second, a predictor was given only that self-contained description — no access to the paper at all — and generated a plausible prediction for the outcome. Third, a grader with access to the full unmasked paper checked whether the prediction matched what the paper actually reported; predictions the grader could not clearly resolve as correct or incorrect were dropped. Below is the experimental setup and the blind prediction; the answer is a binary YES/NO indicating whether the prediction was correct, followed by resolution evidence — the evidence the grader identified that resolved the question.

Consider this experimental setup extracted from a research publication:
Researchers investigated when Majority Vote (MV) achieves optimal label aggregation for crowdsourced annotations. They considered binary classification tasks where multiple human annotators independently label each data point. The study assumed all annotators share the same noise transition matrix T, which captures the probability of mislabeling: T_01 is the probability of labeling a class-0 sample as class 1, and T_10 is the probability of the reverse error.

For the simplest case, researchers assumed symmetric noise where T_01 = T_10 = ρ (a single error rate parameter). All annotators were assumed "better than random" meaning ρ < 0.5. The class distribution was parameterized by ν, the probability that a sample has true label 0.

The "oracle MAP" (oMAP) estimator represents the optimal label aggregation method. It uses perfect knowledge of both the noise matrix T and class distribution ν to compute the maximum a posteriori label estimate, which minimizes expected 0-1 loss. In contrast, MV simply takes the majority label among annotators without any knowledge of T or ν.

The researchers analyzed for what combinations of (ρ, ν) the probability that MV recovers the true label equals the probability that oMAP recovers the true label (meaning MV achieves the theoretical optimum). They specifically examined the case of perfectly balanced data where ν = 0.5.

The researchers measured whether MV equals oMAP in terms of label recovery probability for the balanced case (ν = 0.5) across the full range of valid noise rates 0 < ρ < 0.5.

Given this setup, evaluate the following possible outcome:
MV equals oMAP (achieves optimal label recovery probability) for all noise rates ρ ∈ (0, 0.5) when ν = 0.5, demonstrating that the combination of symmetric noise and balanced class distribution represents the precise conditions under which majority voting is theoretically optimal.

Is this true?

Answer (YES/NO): YES